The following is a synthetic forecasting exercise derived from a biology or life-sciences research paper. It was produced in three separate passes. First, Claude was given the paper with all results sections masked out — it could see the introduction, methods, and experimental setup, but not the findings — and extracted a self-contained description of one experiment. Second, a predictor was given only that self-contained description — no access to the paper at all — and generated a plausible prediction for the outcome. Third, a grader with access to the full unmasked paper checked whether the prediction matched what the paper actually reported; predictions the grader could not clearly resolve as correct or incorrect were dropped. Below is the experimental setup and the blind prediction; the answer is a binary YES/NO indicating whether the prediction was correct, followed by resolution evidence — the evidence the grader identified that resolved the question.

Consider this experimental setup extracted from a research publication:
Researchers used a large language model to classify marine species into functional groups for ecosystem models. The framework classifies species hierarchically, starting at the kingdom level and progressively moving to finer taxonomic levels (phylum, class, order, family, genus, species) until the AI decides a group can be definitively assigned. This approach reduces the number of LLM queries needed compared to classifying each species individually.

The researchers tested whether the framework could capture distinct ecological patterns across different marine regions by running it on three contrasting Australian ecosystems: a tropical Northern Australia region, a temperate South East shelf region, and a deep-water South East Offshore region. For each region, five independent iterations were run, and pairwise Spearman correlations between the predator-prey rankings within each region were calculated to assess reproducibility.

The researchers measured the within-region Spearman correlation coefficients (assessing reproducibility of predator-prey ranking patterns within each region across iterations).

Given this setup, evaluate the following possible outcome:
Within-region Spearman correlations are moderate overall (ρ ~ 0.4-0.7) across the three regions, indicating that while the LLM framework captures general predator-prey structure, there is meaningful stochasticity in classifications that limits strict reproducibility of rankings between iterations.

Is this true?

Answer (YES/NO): NO